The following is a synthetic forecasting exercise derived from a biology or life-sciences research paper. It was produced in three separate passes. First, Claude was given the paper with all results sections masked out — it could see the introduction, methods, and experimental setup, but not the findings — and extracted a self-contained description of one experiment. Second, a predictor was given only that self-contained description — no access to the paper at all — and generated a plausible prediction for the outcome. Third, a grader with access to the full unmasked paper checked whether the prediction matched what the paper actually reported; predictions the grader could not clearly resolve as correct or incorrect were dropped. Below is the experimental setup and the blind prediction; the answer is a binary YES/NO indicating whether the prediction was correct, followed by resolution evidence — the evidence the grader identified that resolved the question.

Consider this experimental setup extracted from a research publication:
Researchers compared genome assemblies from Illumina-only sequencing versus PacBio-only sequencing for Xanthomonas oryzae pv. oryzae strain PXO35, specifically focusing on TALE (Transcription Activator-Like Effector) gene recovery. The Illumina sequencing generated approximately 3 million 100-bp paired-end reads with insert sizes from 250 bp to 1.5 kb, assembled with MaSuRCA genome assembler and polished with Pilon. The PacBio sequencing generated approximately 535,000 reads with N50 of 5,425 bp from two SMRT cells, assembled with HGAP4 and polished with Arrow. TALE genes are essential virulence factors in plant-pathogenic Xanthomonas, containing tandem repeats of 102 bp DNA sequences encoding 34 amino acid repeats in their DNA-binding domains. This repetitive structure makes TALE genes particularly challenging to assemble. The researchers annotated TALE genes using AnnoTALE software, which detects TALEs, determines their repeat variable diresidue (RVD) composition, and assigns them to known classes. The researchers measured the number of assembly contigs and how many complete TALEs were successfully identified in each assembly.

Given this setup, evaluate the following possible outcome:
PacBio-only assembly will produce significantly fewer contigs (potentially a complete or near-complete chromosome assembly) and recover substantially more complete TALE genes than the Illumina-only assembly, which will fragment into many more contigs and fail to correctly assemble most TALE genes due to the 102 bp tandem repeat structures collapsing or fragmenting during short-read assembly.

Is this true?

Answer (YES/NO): YES